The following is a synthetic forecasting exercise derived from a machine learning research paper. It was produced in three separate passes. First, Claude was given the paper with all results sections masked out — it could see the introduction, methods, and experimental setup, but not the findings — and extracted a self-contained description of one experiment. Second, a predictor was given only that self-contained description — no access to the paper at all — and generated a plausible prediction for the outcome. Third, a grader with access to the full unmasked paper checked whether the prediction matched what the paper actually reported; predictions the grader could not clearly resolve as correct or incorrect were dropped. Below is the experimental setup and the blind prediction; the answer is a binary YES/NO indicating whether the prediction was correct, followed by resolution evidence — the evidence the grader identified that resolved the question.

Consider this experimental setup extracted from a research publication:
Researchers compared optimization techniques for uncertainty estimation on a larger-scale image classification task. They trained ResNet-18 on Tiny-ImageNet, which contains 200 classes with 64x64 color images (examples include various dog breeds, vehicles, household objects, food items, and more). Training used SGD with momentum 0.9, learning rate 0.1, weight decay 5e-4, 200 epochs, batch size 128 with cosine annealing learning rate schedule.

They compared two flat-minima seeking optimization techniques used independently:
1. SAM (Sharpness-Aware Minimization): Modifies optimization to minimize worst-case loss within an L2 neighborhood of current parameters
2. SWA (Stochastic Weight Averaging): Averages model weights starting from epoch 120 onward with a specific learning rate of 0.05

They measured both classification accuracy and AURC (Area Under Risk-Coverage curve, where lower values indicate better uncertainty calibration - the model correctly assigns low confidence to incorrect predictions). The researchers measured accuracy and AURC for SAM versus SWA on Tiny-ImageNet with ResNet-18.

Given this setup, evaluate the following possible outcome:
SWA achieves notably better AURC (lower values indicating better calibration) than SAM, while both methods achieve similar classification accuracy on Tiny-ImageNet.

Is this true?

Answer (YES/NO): NO